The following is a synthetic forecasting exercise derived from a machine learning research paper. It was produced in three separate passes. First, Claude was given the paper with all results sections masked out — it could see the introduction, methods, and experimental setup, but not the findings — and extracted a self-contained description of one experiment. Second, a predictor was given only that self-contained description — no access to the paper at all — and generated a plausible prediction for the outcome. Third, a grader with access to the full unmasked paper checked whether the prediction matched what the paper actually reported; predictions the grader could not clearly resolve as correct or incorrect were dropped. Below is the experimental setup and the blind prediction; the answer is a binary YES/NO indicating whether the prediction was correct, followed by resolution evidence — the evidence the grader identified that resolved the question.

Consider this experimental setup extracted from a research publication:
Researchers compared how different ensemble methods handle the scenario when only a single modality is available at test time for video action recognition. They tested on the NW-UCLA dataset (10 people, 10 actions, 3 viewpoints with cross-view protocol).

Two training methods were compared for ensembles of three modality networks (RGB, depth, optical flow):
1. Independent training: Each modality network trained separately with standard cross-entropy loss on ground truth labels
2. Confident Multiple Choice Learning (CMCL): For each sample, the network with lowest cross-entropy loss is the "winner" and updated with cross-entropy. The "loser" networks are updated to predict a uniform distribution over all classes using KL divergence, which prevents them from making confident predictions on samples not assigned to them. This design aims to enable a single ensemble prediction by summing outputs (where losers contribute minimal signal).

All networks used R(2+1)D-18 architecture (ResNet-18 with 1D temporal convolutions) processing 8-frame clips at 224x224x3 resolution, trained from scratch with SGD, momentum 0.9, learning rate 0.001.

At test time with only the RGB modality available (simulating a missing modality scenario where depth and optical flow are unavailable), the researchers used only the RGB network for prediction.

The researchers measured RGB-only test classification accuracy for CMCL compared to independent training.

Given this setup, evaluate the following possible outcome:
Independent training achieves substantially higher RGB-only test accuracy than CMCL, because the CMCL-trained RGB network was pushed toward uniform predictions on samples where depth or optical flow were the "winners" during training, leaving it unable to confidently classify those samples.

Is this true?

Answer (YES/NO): YES